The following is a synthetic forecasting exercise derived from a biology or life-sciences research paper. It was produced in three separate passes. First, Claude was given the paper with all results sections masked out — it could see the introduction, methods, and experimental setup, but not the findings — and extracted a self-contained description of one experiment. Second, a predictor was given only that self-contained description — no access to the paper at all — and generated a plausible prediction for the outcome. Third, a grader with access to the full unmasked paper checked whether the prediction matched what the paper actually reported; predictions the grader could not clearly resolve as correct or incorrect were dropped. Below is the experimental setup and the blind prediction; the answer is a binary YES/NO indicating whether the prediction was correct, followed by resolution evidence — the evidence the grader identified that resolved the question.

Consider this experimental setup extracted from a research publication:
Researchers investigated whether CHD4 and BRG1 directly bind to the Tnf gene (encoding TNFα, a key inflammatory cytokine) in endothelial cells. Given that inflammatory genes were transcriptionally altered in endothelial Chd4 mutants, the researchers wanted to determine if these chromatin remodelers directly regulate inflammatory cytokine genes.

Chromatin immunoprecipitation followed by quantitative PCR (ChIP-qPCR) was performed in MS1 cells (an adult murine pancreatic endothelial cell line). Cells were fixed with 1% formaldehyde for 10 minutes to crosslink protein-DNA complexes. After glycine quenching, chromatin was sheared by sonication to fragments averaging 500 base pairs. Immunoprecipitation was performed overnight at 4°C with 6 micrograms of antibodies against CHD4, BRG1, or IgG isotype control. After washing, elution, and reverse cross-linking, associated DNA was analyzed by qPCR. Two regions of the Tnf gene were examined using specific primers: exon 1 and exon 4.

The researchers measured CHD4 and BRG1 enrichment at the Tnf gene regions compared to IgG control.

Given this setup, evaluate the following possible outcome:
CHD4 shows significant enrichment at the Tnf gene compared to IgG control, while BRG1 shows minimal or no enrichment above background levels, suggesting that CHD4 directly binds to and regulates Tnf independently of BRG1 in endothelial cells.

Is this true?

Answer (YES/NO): NO